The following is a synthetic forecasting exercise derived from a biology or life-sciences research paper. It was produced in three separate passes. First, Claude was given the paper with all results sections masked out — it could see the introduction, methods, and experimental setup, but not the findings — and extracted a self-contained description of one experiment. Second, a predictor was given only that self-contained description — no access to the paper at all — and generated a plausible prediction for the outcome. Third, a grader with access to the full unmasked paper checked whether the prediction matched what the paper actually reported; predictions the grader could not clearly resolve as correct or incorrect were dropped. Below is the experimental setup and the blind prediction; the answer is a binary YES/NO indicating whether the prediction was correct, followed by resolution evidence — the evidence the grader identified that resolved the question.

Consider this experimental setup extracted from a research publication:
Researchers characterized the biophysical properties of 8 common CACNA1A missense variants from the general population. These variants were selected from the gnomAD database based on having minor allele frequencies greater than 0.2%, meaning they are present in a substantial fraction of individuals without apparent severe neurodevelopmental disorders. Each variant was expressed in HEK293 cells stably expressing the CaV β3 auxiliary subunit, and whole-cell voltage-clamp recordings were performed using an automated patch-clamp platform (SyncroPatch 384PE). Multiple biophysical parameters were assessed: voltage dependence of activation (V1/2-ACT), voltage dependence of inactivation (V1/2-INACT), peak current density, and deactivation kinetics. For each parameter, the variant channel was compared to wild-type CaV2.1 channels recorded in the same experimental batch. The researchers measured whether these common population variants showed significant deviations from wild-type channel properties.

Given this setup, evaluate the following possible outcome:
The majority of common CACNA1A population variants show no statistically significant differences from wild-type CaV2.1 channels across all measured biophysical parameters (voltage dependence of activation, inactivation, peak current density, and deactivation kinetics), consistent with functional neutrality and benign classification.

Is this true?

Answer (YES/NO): YES